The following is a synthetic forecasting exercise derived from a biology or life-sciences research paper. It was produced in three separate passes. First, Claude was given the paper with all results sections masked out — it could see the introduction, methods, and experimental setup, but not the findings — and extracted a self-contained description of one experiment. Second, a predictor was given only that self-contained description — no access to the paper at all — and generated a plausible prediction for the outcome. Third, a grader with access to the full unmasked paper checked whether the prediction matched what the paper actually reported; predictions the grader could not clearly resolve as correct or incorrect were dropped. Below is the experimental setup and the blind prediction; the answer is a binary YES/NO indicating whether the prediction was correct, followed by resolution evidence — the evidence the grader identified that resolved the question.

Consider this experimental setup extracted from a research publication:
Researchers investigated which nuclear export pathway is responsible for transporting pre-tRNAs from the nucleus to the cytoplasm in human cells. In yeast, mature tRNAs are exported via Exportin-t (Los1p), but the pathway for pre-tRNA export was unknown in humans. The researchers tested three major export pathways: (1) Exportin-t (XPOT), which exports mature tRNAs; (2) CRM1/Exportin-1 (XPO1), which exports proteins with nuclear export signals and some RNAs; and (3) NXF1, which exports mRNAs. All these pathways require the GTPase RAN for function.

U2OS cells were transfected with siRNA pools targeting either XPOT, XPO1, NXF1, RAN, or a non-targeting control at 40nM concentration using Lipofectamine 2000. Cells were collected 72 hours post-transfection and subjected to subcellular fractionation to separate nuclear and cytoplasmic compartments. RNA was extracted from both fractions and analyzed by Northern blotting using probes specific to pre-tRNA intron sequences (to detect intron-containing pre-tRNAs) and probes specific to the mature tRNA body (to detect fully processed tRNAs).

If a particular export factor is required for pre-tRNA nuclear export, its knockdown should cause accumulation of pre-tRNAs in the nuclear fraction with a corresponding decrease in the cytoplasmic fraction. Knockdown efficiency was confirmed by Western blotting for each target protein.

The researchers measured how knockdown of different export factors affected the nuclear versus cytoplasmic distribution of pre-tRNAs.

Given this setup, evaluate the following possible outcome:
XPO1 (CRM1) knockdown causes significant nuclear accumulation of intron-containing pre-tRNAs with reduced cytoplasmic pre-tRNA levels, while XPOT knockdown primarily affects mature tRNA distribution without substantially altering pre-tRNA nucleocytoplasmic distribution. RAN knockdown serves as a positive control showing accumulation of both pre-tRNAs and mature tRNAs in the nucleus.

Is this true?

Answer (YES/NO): NO